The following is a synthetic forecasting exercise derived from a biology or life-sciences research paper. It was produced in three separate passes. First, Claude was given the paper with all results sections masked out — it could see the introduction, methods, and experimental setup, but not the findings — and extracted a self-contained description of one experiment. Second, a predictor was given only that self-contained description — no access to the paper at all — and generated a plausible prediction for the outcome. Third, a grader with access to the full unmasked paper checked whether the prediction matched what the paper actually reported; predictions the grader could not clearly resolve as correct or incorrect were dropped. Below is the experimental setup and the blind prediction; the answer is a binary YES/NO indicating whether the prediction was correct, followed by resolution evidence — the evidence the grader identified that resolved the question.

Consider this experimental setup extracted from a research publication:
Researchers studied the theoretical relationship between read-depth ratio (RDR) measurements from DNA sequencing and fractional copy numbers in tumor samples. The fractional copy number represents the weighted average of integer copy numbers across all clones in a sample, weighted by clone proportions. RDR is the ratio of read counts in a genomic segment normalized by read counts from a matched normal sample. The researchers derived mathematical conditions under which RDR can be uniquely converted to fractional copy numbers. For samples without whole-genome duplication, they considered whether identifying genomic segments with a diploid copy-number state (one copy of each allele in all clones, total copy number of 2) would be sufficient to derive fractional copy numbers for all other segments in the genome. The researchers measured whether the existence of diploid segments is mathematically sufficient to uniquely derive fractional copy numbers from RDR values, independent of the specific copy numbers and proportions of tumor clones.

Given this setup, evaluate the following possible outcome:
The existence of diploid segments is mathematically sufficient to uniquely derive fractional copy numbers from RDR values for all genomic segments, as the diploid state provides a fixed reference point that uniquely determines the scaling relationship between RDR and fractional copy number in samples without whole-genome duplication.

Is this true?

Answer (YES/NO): YES